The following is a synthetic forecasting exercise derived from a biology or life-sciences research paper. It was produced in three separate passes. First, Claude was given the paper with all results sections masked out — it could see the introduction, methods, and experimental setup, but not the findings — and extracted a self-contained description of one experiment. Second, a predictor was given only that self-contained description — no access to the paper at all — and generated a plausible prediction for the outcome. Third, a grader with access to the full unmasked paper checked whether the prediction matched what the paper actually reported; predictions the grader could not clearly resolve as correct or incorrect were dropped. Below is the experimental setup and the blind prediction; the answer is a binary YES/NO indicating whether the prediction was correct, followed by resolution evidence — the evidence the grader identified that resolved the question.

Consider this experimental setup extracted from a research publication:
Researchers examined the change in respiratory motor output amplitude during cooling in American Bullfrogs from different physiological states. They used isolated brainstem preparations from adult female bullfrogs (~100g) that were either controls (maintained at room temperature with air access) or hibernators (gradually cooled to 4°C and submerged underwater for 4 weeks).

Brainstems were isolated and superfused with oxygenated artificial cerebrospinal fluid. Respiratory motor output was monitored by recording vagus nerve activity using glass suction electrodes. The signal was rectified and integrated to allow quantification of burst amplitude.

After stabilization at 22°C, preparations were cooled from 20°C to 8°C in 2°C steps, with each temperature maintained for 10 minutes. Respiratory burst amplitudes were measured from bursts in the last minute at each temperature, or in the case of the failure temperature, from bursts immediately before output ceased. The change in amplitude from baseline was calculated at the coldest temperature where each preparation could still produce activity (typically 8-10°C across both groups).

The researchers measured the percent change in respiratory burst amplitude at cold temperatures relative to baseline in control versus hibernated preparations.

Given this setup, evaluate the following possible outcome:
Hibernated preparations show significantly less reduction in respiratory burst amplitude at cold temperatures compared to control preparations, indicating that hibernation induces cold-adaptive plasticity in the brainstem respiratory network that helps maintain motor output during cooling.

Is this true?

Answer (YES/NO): YES